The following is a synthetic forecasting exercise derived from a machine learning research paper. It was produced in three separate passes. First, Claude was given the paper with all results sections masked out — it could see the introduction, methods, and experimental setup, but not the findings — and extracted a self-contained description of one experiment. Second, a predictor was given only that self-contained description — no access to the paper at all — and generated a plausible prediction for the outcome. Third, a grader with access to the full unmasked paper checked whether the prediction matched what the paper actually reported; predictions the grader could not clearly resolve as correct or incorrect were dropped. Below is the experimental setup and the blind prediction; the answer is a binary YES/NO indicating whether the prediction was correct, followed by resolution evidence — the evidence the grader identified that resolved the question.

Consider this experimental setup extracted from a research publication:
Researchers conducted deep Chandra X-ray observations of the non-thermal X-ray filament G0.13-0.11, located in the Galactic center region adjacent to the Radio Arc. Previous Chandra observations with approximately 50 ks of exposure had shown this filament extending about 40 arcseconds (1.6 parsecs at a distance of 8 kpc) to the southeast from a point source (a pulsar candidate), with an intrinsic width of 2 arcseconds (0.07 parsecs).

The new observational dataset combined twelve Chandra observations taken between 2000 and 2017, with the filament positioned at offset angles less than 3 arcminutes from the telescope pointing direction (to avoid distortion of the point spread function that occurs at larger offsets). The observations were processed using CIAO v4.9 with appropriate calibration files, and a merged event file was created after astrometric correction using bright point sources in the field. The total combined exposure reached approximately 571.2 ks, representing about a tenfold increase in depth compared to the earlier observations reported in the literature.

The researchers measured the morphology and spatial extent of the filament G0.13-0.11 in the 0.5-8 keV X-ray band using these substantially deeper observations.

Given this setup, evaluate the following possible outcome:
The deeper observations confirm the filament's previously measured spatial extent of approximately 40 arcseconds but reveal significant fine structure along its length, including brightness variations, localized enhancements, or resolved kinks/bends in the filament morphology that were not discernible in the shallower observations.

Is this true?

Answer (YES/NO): NO